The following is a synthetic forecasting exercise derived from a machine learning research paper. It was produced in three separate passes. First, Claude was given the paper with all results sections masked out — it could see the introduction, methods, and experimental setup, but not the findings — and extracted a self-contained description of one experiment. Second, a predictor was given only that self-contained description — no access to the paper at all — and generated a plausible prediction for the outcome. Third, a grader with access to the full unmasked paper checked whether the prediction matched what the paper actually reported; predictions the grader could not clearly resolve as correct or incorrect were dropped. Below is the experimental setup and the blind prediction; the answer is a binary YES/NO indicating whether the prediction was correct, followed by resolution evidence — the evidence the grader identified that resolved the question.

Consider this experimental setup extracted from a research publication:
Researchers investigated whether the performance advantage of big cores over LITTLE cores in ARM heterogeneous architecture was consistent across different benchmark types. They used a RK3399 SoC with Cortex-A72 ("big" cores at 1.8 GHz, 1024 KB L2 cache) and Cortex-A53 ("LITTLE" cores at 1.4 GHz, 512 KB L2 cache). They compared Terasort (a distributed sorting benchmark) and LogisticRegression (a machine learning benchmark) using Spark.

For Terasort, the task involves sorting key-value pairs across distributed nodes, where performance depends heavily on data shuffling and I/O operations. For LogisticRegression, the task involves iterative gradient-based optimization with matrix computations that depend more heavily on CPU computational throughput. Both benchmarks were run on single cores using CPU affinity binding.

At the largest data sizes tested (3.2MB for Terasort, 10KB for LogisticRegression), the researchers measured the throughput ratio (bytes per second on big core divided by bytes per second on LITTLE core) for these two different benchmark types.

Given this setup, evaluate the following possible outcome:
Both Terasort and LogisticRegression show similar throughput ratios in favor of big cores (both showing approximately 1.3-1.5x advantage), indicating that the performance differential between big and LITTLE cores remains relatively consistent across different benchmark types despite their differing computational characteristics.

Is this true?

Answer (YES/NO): NO